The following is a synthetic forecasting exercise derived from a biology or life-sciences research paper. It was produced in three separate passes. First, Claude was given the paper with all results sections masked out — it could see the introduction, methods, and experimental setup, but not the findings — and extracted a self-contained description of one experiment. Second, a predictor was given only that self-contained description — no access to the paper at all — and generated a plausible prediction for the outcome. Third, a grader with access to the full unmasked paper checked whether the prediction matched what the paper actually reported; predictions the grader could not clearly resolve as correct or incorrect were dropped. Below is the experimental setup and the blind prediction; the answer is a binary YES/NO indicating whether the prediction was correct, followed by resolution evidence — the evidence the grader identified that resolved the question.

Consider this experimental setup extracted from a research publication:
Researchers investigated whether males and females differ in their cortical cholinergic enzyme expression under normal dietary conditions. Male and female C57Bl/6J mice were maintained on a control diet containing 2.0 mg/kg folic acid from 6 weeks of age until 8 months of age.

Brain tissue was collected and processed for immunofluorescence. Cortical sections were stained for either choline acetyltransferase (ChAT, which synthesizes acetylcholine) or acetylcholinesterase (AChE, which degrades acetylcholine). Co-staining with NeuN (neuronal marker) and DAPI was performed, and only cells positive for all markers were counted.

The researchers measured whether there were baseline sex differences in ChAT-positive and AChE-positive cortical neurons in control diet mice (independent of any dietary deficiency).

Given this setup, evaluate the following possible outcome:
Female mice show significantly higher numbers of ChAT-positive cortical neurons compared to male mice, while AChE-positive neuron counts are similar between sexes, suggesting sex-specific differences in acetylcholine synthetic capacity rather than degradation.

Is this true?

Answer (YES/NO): NO